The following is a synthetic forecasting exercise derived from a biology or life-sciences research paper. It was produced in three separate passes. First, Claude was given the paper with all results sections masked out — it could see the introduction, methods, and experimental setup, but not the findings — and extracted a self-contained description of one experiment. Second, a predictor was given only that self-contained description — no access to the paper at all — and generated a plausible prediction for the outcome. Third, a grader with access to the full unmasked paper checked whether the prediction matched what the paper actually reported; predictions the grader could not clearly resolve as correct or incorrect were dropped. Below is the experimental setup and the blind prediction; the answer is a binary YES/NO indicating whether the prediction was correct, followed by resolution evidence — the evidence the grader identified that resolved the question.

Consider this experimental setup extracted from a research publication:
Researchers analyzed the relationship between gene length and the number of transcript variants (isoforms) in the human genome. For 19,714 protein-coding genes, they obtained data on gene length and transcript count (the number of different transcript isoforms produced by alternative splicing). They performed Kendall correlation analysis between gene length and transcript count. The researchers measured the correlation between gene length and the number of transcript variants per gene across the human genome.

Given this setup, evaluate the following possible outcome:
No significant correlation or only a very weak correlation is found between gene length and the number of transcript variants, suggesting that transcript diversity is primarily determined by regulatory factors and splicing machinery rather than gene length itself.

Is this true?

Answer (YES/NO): NO